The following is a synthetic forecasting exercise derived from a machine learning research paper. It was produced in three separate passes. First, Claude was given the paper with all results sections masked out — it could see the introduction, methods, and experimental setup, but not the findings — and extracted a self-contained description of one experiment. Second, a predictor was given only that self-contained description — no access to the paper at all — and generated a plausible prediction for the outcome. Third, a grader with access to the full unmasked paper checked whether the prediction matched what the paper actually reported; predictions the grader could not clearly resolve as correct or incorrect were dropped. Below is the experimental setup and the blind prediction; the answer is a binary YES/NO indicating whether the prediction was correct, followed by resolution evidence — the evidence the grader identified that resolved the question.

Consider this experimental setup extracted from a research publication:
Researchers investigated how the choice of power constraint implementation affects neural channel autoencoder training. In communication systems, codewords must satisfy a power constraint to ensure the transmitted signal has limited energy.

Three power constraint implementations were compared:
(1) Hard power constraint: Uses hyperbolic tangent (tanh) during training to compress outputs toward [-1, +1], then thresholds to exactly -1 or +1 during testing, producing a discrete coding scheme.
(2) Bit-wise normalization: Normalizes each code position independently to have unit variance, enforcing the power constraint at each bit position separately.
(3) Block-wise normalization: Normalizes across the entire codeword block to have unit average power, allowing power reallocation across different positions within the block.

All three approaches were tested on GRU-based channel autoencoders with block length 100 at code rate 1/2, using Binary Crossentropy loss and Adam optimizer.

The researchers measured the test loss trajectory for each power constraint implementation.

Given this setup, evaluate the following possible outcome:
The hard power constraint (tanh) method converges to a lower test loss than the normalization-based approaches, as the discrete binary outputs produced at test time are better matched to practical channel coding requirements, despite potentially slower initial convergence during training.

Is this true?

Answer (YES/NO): NO